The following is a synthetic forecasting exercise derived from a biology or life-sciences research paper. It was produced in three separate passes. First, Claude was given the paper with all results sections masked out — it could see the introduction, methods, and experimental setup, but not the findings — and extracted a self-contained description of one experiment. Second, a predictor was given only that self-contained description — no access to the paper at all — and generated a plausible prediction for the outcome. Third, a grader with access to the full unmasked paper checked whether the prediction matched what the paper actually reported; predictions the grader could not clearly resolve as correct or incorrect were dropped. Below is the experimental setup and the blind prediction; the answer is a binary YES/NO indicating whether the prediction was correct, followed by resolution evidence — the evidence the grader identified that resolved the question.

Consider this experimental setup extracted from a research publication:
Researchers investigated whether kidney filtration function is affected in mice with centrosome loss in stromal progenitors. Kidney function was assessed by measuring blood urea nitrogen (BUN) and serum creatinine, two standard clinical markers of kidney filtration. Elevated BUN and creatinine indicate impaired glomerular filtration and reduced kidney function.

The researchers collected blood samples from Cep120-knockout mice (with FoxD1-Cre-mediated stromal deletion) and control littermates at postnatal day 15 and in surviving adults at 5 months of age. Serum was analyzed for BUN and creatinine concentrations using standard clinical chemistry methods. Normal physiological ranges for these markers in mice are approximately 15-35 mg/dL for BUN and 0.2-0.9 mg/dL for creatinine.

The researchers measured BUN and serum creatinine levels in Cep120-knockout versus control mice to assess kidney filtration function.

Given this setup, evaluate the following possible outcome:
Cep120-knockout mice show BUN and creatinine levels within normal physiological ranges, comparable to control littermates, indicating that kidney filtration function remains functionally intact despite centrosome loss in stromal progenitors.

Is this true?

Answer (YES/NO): YES